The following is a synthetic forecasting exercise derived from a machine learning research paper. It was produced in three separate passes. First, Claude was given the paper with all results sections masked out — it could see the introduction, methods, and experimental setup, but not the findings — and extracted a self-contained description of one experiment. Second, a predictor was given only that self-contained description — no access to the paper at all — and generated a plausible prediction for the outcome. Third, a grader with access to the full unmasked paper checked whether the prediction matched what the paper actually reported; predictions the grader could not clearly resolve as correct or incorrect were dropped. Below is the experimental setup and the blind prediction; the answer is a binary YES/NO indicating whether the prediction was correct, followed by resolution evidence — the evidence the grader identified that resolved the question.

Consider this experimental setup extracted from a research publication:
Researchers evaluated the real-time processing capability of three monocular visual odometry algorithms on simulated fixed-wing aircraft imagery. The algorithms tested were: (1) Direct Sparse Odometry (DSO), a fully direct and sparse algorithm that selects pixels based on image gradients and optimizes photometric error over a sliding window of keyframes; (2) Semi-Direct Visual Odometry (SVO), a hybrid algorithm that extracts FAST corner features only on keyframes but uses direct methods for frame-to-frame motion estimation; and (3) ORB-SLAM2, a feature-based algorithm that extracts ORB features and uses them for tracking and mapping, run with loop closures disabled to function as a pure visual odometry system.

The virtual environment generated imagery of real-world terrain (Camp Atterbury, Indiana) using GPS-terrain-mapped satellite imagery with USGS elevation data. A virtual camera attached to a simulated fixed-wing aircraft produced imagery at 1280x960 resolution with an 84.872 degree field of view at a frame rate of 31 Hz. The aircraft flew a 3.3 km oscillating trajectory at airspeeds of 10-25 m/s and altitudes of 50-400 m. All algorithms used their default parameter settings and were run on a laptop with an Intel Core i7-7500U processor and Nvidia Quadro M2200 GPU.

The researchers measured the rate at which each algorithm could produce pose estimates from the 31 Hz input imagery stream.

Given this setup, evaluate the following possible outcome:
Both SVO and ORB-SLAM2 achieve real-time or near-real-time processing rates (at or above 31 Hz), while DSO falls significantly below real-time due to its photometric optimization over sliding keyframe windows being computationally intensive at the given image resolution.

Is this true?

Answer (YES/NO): NO